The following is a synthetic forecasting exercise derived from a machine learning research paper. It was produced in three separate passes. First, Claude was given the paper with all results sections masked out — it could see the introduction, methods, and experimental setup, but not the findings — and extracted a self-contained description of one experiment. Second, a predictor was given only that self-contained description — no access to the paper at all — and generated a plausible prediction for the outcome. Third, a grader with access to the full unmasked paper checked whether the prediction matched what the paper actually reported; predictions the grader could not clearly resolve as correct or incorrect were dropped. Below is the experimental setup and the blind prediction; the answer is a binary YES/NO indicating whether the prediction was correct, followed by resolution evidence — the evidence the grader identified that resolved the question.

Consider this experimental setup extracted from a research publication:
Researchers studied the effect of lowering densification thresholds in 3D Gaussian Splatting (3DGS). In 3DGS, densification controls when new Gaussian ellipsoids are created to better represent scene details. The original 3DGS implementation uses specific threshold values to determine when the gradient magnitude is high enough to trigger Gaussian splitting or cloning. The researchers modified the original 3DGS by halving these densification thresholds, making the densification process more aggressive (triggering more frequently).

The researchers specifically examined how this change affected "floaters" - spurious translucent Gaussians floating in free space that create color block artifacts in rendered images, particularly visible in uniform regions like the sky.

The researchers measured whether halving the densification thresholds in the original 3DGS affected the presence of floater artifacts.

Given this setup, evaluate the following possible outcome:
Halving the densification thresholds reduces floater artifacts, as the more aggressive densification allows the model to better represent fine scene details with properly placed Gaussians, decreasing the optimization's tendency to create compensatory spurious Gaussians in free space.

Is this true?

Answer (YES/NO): NO